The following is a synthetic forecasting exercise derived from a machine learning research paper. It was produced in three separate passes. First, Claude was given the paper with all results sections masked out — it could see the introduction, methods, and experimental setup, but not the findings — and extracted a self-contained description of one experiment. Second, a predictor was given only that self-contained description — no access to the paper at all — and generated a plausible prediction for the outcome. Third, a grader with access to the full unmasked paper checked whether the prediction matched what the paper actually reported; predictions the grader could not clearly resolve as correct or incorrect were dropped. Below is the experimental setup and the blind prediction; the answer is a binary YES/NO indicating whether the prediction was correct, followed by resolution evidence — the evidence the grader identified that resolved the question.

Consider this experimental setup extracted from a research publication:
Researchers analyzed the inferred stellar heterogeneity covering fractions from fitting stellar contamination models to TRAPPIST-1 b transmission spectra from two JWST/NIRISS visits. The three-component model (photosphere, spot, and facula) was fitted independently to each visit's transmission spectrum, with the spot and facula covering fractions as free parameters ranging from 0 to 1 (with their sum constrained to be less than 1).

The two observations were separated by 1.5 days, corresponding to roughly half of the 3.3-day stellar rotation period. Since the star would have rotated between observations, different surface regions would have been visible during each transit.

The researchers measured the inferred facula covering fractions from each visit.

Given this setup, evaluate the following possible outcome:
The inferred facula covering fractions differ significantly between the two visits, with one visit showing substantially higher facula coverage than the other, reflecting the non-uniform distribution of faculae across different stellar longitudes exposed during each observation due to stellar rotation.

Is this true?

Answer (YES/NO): YES